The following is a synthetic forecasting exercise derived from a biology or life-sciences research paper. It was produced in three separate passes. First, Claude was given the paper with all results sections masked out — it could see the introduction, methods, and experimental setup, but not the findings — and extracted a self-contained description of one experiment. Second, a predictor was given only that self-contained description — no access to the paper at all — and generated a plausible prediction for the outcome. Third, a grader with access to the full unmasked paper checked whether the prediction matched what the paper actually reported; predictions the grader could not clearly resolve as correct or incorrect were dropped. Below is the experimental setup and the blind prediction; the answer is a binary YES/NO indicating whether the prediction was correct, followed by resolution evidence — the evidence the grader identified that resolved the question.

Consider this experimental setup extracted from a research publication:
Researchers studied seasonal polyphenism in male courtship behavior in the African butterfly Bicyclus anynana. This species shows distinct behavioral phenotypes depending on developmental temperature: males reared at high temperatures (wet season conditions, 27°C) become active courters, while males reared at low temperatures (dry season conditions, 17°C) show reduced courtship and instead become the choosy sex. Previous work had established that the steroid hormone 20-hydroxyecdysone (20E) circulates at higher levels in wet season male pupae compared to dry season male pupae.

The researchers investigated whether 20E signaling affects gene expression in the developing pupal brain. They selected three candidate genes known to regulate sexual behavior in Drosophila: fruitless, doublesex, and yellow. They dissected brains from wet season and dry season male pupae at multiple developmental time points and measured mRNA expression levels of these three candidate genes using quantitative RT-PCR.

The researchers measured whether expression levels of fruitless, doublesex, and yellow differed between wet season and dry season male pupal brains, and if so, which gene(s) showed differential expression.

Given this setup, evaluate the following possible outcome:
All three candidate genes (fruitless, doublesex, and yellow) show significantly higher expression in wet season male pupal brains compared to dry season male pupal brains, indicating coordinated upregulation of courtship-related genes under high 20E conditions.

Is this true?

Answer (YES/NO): NO